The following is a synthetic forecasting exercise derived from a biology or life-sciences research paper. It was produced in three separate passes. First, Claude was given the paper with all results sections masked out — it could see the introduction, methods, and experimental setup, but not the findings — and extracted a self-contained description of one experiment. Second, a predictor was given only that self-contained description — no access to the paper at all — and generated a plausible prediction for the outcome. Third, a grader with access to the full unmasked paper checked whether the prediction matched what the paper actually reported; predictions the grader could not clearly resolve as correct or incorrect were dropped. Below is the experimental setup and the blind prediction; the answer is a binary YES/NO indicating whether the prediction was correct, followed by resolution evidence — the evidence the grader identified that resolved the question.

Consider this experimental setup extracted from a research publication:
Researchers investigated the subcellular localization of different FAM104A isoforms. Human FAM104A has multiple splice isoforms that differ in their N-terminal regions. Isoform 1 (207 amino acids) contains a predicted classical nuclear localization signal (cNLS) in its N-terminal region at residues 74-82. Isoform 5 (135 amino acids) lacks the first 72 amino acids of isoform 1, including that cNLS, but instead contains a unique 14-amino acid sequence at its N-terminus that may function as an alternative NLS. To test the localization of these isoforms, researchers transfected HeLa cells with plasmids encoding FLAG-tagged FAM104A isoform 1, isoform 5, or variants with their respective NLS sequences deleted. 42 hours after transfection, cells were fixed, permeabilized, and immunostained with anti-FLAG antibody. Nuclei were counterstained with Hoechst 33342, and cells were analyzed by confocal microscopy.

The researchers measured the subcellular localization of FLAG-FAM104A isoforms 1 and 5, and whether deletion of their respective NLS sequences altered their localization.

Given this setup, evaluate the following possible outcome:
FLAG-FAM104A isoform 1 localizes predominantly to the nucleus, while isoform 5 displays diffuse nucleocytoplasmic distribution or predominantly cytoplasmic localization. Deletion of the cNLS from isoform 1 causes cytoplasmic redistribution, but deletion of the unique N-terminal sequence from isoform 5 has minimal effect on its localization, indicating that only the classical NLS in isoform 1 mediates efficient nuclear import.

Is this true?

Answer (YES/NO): NO